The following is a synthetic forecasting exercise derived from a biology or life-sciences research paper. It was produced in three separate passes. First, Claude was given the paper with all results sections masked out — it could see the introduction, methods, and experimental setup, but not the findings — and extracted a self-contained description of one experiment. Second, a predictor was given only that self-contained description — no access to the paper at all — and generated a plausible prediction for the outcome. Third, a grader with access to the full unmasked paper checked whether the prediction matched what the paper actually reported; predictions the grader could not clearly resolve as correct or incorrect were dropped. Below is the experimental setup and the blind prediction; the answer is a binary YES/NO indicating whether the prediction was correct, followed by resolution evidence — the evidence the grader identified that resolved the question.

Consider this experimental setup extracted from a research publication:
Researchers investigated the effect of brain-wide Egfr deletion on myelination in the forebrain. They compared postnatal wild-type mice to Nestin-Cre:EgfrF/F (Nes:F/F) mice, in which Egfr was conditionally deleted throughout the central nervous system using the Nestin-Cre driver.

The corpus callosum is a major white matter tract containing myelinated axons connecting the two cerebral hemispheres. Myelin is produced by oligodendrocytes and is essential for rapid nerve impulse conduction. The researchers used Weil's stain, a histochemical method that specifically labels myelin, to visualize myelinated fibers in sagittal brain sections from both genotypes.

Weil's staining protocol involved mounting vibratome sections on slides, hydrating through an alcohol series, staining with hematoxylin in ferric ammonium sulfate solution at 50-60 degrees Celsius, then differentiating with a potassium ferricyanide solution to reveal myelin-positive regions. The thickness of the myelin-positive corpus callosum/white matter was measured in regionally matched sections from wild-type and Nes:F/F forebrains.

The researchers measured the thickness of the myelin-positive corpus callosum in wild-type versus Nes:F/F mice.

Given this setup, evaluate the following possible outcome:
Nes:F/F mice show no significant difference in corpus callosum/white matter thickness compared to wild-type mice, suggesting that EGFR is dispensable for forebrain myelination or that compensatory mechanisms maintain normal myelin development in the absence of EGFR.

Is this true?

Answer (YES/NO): NO